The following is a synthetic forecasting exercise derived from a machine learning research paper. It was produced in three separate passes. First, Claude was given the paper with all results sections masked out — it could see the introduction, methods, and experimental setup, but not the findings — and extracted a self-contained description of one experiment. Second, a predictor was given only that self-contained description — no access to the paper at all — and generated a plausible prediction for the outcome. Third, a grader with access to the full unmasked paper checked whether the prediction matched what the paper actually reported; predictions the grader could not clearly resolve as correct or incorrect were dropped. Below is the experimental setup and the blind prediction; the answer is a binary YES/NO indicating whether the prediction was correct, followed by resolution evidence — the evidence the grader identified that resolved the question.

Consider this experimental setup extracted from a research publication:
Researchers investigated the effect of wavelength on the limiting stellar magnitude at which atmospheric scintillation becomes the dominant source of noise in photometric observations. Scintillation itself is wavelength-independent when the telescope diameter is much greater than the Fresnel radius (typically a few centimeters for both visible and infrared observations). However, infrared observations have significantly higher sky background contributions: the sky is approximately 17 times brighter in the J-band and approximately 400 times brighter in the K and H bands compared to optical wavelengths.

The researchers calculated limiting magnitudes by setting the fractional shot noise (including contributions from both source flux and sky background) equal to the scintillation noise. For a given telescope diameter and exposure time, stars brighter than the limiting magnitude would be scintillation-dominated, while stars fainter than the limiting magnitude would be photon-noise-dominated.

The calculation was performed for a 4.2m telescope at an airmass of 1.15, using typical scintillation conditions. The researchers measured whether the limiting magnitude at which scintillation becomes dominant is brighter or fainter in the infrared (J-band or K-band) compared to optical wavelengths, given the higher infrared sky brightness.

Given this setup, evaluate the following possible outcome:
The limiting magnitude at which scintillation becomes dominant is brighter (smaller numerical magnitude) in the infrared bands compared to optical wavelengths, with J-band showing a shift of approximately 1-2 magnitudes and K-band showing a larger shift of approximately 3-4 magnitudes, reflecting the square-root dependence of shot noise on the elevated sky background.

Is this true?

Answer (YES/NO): NO